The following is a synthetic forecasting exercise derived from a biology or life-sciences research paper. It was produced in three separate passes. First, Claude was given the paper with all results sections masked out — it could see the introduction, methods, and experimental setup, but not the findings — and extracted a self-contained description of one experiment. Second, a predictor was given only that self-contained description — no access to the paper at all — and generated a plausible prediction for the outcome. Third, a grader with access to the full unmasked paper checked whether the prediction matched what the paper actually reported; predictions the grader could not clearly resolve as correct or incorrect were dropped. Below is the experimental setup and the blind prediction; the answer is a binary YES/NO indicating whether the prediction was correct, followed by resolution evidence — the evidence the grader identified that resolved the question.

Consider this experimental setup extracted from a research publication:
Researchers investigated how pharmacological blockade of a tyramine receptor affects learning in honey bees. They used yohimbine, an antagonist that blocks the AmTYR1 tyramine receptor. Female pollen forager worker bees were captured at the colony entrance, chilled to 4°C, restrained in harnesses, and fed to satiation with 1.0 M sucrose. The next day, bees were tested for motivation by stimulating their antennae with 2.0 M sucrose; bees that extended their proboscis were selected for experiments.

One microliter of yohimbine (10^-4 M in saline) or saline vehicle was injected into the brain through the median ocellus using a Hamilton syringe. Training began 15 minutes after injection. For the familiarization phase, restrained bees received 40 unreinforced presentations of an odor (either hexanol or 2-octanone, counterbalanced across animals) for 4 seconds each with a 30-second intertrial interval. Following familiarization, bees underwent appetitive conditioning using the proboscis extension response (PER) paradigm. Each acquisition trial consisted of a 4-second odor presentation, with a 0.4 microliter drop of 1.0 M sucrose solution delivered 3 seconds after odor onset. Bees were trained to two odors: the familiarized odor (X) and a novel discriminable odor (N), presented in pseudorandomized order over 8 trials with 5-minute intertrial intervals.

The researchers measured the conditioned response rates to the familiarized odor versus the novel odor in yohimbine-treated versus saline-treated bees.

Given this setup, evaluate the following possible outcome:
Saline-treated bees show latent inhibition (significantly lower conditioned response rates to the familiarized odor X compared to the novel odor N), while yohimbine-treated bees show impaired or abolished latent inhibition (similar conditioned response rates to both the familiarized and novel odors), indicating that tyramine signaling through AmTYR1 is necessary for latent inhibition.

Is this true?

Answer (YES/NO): NO